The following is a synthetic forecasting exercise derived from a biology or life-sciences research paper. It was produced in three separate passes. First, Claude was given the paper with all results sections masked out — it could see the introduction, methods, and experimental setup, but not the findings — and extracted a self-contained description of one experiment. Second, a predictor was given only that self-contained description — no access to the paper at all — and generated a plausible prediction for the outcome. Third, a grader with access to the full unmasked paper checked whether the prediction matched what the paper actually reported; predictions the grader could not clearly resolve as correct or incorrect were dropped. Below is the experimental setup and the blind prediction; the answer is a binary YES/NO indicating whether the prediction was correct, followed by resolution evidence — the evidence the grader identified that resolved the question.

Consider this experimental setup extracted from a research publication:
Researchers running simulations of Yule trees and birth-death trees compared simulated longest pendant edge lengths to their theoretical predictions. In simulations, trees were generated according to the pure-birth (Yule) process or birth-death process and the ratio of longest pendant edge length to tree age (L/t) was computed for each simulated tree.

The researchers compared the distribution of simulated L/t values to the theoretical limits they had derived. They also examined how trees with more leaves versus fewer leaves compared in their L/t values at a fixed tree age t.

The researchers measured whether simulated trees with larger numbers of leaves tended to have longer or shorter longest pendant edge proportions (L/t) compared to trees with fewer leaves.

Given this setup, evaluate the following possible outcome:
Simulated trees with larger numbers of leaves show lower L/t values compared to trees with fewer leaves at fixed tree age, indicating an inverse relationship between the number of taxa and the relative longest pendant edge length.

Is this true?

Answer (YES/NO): NO